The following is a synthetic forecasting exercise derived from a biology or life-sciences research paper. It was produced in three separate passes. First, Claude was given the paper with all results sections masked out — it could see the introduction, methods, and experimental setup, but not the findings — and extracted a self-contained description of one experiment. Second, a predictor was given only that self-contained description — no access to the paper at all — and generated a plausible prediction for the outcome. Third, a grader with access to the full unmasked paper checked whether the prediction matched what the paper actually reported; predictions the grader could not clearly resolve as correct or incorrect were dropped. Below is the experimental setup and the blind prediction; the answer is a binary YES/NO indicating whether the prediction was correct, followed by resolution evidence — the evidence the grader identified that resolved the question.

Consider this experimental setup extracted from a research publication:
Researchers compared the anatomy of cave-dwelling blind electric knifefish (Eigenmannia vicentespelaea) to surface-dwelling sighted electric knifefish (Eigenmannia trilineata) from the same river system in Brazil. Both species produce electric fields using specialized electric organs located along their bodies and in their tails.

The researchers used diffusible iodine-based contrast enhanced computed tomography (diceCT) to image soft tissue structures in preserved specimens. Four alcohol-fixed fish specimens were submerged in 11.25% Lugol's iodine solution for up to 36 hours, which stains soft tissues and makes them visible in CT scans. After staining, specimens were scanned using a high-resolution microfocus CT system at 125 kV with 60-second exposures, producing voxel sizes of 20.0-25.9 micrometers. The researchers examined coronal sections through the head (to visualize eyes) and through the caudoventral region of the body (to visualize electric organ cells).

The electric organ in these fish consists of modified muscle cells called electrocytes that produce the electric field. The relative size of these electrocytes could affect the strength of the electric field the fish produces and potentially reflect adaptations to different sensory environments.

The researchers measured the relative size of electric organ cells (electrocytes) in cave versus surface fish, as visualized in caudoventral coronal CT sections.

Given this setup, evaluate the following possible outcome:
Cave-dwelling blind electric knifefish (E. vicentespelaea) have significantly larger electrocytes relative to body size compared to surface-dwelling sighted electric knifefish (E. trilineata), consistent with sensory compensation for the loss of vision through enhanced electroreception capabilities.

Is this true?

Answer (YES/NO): NO